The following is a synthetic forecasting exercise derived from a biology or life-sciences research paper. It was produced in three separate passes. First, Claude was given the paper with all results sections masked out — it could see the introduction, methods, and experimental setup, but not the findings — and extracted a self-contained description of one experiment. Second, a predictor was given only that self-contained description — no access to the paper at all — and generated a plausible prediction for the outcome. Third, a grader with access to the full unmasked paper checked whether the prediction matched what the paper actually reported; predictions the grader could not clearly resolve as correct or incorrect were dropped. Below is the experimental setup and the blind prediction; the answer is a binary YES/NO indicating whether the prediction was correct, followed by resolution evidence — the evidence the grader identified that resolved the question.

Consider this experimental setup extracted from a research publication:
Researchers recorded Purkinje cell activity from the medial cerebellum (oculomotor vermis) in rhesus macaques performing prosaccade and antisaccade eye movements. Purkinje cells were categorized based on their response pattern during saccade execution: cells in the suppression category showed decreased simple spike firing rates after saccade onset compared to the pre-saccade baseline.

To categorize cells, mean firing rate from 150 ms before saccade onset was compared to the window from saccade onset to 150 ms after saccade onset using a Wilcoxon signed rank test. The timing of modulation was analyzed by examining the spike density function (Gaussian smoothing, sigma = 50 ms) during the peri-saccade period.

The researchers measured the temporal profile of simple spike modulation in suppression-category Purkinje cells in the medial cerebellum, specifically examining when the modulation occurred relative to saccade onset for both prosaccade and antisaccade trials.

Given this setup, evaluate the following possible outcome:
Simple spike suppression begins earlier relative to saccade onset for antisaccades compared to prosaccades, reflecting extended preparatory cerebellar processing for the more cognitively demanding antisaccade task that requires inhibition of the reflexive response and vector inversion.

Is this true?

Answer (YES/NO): NO